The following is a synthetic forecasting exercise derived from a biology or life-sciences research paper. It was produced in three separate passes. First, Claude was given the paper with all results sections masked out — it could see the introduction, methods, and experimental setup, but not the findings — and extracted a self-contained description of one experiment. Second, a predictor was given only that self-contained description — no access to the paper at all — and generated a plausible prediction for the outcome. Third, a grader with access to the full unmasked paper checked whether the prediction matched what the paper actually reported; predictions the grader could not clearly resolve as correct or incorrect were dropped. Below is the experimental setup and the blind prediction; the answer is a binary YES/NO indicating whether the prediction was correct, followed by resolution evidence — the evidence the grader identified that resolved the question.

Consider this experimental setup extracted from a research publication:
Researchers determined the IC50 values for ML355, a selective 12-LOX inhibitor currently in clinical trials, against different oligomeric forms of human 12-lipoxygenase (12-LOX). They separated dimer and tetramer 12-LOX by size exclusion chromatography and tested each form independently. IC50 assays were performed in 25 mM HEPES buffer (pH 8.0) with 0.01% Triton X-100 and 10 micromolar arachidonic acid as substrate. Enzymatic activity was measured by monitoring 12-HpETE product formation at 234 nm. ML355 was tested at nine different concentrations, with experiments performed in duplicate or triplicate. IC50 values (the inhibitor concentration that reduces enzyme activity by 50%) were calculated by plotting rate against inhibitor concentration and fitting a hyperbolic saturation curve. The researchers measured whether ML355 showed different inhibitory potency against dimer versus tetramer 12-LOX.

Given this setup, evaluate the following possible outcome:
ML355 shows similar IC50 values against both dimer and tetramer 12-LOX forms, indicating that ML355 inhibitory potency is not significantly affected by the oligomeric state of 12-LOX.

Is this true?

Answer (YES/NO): YES